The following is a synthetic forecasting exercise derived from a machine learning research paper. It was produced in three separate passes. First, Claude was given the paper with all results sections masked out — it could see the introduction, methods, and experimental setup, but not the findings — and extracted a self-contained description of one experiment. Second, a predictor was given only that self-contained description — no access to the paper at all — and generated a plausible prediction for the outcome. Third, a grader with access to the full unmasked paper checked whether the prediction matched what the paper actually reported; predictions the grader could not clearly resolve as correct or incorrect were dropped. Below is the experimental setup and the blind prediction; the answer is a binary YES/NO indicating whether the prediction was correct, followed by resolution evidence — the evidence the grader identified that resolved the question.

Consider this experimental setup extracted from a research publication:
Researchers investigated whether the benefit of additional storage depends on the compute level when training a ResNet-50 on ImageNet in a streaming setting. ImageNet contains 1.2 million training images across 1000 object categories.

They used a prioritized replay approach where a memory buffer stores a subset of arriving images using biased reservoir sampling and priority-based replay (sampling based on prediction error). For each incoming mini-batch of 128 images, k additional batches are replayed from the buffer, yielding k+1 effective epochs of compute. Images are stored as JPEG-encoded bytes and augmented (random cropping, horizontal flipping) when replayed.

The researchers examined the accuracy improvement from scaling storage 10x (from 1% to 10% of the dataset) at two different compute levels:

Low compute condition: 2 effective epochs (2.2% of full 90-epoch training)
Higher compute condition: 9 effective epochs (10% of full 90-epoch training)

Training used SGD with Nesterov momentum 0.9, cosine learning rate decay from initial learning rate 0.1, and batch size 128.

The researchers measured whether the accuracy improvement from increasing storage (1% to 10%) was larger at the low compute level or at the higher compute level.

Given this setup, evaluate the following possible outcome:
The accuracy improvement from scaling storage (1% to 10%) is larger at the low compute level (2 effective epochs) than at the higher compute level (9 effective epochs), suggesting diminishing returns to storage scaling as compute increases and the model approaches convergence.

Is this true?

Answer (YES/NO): NO